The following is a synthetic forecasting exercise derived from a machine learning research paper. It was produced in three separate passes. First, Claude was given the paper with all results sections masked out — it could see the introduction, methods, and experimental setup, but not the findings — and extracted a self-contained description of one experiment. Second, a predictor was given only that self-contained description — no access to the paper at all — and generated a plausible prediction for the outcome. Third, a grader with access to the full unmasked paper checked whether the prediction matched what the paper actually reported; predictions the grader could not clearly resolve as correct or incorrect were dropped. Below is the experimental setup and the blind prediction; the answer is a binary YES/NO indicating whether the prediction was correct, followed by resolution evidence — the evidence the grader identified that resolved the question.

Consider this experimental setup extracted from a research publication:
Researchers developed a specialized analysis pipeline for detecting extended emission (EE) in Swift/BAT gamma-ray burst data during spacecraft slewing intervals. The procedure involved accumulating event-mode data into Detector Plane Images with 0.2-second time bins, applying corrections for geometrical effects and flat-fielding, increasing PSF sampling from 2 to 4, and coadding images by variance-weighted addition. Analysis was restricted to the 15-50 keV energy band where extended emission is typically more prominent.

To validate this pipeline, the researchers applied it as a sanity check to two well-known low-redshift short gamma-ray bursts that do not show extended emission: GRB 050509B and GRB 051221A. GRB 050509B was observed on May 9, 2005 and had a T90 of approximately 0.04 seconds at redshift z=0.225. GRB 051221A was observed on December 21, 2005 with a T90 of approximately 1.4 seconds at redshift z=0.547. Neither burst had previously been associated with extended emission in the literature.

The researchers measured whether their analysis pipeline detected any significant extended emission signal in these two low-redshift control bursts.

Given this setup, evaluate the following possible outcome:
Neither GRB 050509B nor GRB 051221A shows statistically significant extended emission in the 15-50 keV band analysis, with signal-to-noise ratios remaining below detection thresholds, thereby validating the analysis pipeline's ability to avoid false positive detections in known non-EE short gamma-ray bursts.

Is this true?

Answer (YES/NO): YES